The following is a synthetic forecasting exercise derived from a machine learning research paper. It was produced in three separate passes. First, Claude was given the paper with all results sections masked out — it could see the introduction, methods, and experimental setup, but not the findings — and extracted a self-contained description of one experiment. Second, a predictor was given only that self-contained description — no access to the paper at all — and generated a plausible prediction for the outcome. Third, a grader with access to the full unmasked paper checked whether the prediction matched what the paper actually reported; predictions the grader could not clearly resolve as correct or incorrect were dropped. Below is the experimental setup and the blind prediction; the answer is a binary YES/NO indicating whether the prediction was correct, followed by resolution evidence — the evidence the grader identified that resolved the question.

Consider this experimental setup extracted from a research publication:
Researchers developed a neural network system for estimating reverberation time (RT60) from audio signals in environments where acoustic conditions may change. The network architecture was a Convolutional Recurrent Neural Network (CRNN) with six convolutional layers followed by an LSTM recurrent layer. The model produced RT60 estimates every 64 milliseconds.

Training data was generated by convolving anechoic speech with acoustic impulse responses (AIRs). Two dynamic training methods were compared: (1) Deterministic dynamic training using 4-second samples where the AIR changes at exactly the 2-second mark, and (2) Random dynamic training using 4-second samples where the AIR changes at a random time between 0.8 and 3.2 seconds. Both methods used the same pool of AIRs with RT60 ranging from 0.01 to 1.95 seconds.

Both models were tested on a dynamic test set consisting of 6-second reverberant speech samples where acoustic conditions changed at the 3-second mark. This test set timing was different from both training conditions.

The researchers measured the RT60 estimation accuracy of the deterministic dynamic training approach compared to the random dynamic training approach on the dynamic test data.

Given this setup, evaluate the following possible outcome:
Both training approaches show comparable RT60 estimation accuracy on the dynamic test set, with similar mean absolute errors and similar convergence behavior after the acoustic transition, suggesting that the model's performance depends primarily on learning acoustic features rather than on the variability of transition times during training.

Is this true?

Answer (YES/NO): NO